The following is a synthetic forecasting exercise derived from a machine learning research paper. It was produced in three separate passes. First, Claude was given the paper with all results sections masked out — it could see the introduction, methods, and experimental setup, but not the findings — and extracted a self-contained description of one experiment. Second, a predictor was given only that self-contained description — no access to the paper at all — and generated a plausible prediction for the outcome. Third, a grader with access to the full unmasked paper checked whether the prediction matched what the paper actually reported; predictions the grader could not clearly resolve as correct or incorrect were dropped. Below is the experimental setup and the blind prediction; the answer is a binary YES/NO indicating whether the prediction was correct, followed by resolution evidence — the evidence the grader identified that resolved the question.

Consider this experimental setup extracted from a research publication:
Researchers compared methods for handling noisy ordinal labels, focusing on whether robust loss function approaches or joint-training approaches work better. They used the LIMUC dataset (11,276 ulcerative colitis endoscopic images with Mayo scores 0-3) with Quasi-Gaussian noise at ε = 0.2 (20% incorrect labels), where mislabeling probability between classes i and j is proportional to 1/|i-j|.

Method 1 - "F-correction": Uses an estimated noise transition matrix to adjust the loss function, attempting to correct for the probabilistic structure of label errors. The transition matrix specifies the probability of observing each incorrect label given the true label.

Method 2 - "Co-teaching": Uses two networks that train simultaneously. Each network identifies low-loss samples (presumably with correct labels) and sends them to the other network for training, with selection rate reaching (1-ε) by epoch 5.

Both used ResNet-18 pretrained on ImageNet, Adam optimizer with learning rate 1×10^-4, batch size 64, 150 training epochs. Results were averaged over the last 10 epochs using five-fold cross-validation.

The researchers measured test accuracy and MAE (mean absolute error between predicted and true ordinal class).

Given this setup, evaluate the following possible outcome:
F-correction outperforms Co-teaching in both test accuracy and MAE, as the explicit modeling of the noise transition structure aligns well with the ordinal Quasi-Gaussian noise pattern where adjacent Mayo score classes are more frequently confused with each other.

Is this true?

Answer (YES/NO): NO